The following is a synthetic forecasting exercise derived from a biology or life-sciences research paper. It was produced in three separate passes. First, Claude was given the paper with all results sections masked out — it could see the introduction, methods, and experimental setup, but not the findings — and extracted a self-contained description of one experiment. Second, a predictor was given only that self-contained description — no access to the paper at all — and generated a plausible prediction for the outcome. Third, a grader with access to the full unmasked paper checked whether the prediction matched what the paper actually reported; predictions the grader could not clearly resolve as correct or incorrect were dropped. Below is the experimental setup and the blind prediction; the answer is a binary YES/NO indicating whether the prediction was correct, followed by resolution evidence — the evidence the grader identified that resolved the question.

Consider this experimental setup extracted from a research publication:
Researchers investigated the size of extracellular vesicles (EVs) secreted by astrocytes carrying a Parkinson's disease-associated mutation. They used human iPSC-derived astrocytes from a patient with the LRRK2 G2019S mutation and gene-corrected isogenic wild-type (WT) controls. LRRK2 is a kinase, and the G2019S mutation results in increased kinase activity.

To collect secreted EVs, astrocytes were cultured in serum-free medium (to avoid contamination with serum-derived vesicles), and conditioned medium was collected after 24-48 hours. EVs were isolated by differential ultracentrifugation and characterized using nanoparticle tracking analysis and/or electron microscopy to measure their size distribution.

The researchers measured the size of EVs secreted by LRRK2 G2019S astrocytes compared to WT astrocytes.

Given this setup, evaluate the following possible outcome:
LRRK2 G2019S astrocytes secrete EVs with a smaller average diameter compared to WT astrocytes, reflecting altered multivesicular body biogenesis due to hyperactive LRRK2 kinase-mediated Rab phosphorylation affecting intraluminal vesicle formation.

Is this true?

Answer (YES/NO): YES